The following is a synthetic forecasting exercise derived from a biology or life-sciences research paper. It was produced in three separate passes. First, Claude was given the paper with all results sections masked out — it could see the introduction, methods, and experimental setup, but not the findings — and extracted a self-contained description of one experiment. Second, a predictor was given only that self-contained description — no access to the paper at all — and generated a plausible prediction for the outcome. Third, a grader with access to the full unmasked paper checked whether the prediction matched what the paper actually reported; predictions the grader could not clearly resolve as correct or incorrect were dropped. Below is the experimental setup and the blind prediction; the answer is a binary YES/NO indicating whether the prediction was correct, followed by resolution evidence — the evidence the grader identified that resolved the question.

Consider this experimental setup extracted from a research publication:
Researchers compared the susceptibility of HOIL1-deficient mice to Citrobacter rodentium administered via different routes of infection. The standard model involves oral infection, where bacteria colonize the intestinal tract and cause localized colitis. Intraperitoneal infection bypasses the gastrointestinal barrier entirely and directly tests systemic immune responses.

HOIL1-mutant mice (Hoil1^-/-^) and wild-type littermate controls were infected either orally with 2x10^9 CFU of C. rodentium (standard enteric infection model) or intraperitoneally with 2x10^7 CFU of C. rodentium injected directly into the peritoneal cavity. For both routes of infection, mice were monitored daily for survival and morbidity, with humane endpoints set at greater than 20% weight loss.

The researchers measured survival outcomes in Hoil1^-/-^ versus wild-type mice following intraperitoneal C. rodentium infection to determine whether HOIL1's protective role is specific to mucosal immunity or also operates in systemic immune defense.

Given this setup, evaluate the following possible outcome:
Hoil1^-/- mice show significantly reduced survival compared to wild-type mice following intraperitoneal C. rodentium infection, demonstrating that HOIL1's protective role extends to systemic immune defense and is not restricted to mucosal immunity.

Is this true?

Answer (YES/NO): NO